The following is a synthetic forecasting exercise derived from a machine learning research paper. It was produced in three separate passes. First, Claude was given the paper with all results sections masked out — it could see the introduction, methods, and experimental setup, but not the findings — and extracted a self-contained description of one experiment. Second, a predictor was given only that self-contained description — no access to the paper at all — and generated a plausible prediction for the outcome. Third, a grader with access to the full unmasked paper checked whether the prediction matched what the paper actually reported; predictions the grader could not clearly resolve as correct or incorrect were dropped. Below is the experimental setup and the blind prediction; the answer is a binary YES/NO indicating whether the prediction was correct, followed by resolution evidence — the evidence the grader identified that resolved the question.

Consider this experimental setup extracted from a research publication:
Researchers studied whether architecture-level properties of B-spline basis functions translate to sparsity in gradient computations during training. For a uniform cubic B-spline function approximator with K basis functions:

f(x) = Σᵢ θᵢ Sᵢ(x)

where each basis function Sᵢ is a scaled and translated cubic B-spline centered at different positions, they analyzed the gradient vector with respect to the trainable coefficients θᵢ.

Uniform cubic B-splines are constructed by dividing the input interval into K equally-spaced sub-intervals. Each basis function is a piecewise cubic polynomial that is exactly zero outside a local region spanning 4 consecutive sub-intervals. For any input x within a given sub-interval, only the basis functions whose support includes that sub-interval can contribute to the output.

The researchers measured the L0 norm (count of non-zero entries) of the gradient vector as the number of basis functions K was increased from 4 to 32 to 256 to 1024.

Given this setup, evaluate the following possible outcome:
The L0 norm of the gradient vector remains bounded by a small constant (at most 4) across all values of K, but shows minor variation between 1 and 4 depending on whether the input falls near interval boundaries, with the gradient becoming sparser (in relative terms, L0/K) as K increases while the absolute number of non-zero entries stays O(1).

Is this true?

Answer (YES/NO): YES